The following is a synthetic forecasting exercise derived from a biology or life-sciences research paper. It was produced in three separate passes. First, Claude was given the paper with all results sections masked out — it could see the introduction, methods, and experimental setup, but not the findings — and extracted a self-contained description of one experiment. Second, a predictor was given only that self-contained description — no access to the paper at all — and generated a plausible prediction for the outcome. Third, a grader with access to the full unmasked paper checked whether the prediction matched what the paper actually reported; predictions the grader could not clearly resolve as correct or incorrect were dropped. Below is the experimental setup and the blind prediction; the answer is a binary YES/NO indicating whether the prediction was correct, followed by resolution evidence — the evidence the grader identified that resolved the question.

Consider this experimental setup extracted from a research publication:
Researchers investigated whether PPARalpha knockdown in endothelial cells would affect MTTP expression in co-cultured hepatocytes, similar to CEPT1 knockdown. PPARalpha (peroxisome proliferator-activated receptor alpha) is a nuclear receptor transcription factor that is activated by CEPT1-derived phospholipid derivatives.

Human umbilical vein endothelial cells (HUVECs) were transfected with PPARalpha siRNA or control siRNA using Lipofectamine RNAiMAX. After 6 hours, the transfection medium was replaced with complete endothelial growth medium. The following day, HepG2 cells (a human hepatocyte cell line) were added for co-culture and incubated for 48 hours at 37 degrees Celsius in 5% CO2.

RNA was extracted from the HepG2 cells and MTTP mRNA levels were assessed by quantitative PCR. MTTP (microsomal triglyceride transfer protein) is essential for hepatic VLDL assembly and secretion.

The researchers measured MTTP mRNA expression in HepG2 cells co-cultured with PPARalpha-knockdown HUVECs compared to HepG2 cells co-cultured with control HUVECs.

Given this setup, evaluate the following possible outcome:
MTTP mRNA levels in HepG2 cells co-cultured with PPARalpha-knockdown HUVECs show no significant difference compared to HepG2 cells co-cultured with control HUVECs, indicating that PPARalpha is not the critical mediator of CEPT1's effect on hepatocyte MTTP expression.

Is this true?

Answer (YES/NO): NO